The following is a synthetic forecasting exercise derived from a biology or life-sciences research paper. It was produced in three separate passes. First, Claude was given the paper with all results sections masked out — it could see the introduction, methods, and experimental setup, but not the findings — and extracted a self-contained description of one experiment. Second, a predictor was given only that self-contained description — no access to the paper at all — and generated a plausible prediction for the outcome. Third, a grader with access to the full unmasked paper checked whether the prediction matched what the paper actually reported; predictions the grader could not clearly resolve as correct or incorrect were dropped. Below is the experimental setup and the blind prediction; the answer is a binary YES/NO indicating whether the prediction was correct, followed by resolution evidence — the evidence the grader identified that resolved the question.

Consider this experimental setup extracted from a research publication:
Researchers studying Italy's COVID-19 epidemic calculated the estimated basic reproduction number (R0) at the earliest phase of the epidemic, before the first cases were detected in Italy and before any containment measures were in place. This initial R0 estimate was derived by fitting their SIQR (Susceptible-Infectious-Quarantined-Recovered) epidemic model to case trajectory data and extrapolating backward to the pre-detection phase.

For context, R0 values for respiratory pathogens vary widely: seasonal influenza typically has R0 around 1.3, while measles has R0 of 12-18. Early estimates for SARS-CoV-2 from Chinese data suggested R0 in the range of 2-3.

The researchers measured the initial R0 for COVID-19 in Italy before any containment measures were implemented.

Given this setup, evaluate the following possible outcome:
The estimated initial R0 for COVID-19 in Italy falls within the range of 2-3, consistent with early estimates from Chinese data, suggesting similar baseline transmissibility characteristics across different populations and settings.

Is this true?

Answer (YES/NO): NO